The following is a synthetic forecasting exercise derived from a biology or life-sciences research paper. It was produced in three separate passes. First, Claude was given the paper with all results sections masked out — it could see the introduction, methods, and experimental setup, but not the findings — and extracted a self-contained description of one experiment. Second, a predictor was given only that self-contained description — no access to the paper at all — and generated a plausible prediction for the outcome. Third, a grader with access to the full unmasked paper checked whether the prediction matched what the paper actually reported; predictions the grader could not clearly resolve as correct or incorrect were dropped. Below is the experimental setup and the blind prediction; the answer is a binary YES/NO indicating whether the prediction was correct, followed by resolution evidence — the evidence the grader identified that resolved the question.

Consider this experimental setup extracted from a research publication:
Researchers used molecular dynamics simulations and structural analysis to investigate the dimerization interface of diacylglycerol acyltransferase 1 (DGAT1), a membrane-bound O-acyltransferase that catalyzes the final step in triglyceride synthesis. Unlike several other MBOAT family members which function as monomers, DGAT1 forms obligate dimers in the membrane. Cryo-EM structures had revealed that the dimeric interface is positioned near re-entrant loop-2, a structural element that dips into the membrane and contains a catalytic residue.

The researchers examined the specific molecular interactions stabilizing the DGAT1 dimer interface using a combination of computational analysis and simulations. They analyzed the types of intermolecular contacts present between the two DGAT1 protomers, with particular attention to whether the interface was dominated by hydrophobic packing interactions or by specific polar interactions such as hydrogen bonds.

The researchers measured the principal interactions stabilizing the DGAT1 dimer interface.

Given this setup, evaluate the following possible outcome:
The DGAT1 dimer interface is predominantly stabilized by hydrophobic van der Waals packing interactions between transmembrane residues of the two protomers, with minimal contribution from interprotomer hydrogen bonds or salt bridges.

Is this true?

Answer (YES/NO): NO